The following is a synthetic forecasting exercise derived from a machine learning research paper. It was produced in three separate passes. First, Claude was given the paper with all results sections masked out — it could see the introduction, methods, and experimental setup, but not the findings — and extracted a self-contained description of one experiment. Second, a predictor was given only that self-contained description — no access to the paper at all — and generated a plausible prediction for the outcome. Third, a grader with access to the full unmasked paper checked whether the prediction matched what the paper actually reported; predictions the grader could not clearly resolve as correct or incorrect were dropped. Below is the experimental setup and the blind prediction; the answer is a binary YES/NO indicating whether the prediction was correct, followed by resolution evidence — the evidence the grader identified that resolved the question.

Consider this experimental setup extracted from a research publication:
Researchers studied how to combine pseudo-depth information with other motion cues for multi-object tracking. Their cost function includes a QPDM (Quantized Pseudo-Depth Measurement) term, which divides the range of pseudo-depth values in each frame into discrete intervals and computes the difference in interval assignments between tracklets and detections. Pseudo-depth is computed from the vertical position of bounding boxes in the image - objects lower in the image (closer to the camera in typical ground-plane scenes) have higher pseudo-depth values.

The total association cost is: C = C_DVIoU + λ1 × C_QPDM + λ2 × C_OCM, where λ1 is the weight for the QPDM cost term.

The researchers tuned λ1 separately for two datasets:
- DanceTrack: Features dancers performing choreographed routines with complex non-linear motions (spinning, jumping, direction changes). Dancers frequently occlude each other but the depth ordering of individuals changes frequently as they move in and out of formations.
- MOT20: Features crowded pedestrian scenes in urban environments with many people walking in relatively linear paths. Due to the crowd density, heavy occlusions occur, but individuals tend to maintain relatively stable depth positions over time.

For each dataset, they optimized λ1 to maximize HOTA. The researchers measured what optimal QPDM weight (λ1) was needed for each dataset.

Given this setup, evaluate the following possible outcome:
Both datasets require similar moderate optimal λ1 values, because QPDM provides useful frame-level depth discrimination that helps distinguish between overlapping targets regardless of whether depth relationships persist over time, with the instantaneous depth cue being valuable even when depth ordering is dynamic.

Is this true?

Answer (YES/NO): NO